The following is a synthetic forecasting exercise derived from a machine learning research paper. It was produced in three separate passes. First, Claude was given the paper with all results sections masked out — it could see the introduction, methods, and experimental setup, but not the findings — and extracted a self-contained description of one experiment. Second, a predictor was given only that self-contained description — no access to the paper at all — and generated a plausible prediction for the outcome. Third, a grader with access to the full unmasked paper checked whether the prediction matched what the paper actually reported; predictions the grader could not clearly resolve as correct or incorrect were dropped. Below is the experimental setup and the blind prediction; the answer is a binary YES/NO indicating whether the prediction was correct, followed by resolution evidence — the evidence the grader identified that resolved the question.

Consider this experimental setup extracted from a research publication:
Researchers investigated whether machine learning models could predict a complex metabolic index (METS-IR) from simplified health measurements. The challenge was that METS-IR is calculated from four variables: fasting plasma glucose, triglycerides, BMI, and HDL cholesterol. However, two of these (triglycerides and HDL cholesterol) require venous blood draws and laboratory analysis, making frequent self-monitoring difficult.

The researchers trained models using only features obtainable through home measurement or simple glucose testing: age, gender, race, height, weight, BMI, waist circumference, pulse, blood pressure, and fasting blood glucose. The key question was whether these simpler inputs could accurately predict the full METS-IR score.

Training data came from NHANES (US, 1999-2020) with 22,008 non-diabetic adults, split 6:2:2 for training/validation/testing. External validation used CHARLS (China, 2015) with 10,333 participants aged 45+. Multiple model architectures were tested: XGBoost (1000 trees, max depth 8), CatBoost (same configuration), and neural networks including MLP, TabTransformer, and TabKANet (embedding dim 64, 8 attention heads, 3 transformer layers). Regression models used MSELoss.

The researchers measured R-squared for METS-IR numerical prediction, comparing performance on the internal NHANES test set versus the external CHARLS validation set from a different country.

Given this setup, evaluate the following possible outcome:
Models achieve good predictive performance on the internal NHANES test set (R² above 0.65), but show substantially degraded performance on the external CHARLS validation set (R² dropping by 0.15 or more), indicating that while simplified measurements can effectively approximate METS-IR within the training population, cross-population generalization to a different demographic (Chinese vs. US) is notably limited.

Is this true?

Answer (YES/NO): NO